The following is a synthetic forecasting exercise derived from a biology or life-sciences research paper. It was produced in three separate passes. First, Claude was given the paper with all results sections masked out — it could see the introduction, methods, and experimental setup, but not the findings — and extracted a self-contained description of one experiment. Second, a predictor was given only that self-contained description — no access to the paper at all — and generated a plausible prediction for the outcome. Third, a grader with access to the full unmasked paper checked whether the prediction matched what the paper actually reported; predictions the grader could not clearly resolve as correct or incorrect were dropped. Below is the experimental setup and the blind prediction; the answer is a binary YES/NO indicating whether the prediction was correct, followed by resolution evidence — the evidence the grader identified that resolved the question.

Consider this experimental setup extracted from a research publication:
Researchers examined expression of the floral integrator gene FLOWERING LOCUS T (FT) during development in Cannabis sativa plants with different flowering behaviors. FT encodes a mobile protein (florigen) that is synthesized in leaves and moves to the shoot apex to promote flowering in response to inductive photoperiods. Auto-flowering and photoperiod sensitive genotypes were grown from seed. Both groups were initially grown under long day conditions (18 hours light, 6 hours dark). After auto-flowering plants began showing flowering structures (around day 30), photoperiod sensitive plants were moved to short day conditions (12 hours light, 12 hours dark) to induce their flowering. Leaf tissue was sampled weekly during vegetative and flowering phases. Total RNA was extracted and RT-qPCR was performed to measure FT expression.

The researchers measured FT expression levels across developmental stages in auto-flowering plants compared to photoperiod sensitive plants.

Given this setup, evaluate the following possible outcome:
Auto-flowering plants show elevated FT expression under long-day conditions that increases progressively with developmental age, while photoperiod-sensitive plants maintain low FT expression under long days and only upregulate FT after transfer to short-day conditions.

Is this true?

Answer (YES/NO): NO